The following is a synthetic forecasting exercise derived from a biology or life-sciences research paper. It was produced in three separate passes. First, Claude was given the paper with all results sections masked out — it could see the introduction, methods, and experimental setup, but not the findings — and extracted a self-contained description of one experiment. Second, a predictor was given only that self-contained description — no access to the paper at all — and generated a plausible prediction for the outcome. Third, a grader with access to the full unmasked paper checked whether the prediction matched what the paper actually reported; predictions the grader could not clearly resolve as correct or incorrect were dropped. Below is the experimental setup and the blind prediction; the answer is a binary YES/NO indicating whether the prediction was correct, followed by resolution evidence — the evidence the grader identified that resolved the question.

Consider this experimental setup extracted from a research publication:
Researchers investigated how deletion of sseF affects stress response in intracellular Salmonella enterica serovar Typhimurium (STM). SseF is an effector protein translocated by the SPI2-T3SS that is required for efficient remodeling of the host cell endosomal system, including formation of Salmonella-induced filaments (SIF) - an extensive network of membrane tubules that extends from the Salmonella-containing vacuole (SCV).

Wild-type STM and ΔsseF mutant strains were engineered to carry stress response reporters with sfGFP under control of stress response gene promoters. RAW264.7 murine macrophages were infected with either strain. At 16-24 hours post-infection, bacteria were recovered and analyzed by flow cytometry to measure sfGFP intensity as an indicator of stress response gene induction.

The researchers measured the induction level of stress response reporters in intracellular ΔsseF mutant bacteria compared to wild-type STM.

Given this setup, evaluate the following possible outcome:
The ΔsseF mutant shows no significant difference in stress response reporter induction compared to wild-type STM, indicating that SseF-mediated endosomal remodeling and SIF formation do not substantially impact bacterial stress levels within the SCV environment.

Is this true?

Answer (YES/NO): NO